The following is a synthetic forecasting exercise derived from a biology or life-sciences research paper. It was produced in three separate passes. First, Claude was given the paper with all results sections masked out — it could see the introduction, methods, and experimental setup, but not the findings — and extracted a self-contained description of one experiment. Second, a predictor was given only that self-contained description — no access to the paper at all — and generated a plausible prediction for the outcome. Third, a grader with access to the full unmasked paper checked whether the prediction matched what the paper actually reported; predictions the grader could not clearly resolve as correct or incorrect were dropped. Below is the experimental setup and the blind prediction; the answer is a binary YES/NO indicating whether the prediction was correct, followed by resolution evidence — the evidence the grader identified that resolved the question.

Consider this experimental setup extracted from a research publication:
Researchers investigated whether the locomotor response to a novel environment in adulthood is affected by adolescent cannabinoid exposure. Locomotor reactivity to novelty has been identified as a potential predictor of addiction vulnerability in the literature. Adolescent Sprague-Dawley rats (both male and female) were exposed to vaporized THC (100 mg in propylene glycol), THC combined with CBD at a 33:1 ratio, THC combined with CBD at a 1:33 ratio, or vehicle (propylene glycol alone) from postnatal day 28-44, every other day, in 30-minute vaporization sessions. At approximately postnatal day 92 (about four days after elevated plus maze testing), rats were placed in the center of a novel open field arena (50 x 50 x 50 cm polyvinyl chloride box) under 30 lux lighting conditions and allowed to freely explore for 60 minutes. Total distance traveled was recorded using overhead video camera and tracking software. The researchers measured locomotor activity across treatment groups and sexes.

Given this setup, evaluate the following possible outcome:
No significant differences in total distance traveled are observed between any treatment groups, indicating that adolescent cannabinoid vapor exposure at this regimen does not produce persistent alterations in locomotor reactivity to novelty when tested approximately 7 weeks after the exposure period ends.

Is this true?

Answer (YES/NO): YES